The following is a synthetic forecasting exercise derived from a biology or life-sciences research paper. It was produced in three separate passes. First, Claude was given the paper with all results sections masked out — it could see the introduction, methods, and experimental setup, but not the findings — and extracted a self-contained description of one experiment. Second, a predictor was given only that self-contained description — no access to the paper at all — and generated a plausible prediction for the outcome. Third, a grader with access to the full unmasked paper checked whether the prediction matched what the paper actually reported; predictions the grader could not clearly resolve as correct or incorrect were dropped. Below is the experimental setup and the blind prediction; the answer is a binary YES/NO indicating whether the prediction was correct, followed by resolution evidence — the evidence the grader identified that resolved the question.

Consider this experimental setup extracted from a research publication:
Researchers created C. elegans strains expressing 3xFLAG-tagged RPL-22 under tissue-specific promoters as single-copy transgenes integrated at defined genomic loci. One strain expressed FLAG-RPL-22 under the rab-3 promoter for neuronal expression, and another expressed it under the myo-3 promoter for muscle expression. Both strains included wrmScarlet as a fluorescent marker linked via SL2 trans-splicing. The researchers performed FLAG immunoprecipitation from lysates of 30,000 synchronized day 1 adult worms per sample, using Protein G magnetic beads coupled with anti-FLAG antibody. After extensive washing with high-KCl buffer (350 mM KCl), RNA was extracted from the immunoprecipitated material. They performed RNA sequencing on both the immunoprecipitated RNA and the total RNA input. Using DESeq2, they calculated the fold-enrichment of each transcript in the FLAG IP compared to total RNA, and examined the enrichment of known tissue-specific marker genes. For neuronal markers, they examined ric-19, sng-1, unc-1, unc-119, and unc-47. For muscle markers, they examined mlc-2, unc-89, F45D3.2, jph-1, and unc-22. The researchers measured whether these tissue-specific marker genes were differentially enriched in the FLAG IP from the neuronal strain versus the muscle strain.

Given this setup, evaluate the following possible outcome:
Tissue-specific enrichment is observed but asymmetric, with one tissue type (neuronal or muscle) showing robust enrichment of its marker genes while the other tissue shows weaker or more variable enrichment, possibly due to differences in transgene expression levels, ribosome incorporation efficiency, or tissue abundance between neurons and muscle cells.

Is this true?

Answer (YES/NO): NO